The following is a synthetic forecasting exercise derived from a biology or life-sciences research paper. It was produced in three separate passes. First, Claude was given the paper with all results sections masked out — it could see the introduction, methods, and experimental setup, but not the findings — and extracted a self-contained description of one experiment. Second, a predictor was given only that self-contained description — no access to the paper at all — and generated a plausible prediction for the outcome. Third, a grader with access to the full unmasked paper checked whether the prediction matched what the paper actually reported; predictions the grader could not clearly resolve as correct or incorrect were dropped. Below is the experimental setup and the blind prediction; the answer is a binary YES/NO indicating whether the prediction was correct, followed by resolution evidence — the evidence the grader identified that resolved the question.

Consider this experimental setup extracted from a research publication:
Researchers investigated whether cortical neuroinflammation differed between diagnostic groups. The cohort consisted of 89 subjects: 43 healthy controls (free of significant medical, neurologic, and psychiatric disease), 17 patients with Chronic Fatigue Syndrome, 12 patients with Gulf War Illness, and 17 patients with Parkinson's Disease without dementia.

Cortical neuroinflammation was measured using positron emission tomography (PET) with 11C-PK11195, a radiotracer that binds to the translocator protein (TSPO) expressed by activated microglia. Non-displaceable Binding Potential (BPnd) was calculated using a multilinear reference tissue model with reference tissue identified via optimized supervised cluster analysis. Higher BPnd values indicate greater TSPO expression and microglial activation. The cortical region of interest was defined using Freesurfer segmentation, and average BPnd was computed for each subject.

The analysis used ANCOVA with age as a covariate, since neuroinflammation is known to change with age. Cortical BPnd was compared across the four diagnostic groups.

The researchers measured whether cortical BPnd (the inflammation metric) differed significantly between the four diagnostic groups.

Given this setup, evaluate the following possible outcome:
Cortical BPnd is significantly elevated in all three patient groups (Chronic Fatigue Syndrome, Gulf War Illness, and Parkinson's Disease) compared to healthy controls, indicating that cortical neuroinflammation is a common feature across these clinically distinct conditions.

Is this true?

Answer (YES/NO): NO